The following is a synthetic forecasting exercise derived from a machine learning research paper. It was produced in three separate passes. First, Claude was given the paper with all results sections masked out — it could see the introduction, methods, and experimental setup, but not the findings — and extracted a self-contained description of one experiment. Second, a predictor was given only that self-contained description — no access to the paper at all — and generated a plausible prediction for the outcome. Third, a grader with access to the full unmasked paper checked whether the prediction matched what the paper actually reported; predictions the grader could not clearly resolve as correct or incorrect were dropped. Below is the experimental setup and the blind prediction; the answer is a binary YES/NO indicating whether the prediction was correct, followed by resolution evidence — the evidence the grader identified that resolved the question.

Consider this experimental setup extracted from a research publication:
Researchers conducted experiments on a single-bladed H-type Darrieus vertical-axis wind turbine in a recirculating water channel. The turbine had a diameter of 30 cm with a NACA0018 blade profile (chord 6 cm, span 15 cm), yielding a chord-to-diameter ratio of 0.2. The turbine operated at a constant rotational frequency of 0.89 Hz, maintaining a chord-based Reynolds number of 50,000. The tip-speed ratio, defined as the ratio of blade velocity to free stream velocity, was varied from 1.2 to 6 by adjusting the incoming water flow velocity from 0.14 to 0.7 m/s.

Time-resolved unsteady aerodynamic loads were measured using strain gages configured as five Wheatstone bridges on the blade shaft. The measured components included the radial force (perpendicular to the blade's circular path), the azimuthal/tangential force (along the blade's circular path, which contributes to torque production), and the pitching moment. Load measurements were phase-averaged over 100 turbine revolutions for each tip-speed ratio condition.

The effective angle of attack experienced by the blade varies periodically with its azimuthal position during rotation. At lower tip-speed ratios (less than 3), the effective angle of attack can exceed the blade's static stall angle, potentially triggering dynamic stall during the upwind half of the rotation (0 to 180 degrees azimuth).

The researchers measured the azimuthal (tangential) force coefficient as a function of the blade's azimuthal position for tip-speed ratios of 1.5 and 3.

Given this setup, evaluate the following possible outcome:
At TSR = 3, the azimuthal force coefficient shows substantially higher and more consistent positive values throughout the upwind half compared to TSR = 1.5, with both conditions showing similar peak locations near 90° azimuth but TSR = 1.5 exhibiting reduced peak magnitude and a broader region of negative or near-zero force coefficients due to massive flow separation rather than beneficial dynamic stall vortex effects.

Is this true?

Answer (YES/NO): NO